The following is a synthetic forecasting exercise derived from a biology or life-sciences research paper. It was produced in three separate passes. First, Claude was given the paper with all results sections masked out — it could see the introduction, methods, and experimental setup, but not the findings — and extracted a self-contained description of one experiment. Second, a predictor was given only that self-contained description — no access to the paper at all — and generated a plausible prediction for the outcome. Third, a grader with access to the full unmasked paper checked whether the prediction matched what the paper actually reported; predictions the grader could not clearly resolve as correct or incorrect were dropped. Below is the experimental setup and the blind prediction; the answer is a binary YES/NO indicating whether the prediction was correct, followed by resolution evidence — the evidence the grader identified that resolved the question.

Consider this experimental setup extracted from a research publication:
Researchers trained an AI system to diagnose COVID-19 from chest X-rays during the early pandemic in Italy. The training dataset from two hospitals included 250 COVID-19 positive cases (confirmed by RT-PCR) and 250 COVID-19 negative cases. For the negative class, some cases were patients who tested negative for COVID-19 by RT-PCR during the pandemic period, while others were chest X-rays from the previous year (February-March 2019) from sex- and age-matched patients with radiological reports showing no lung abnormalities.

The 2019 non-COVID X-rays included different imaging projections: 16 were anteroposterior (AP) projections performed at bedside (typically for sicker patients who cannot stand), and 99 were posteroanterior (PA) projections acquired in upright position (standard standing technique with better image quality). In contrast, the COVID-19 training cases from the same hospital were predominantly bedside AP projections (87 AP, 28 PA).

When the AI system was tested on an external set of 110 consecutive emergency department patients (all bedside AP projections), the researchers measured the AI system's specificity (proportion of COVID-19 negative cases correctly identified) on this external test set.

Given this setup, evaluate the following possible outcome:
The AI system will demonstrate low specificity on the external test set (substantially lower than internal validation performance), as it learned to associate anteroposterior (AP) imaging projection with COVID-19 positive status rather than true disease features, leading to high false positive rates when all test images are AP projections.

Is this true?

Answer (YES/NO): NO